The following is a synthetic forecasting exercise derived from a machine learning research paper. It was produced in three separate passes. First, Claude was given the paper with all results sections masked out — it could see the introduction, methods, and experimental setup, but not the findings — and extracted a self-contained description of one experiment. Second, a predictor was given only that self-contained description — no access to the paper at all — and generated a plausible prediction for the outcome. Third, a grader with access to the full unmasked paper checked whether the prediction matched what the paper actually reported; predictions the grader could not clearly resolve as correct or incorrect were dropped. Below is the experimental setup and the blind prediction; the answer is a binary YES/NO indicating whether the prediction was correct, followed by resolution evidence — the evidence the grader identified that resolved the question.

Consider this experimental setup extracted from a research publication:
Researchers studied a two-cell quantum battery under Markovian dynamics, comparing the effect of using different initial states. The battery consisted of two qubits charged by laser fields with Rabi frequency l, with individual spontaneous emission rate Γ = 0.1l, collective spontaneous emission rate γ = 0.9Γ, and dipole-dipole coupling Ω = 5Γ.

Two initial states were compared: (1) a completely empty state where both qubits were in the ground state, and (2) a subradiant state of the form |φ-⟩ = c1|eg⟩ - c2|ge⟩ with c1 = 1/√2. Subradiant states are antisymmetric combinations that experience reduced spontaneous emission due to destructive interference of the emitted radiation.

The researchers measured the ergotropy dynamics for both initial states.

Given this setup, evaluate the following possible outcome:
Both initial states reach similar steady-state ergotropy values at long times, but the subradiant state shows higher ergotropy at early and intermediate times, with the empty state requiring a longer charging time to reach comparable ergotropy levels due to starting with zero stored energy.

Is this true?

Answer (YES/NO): NO